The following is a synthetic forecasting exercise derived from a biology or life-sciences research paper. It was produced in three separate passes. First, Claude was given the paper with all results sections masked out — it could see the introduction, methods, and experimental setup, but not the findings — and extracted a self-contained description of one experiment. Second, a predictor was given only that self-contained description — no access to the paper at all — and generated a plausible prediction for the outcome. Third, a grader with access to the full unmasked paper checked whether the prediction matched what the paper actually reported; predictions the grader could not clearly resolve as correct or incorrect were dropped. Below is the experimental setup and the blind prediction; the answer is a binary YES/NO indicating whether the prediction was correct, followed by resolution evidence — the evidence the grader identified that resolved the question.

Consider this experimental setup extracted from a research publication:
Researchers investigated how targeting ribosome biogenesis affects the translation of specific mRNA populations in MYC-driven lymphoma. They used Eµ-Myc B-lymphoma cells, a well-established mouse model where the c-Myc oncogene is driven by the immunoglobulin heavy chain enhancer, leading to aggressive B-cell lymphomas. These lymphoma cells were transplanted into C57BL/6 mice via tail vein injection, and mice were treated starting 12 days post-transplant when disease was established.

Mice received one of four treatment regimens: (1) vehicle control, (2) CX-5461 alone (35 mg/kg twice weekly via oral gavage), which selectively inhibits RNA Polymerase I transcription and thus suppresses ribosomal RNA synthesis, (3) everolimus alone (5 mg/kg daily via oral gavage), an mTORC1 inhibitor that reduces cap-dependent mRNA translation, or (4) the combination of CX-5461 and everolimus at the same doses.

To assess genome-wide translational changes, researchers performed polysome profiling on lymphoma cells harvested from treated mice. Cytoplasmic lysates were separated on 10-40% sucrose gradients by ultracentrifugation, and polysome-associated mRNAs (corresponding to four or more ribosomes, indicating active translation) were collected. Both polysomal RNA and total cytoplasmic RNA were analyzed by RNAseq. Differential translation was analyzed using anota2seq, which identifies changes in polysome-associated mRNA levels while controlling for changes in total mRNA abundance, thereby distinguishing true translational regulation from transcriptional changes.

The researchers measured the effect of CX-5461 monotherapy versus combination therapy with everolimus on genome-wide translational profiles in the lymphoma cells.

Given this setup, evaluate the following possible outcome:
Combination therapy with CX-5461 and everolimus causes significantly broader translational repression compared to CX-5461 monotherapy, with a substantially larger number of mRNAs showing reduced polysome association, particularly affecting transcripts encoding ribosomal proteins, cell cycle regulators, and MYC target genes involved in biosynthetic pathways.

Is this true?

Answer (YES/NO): NO